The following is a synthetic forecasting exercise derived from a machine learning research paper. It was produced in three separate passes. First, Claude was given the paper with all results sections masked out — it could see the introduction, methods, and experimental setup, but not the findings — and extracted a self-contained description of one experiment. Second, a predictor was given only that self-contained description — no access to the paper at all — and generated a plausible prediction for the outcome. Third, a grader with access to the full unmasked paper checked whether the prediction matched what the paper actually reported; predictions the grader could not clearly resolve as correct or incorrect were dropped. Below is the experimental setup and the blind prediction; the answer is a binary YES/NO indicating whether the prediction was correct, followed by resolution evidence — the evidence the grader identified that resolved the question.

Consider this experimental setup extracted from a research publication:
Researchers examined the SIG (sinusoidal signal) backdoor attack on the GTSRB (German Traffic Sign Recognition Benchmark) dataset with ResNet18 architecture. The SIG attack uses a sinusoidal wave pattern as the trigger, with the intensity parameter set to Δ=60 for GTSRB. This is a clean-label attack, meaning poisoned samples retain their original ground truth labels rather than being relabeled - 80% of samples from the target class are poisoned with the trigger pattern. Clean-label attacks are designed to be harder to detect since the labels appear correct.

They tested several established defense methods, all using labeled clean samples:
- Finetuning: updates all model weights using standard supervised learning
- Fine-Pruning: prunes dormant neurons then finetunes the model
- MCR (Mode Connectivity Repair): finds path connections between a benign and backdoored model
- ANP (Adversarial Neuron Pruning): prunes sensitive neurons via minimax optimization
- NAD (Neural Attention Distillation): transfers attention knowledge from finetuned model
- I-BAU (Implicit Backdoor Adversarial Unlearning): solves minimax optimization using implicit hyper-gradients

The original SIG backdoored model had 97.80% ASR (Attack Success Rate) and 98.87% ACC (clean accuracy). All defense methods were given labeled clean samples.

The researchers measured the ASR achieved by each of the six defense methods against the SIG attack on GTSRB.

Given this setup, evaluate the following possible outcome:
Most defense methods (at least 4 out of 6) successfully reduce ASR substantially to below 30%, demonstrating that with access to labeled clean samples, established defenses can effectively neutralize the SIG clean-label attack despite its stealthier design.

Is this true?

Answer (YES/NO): NO